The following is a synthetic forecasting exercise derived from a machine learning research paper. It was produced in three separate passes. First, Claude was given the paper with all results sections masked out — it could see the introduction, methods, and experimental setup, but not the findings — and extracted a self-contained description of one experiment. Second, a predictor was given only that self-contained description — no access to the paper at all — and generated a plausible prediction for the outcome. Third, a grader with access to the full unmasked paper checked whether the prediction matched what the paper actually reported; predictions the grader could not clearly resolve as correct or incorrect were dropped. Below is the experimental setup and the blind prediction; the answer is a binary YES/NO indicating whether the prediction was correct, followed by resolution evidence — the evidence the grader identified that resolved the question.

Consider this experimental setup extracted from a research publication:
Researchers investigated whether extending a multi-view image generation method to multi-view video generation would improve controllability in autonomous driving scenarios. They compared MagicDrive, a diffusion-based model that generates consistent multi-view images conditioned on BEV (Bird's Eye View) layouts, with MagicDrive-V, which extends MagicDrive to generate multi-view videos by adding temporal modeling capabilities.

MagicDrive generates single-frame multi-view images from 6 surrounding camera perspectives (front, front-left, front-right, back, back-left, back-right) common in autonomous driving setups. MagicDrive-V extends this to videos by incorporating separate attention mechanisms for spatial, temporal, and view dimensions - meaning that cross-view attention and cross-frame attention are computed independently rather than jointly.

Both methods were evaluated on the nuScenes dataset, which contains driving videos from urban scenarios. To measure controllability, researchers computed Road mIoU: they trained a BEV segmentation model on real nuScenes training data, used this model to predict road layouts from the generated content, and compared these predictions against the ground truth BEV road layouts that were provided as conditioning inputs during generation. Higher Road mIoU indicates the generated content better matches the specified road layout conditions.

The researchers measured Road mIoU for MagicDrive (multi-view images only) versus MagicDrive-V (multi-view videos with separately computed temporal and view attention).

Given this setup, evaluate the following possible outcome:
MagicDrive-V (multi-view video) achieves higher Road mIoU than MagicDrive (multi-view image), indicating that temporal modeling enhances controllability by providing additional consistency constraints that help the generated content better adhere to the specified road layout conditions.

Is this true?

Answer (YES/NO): NO